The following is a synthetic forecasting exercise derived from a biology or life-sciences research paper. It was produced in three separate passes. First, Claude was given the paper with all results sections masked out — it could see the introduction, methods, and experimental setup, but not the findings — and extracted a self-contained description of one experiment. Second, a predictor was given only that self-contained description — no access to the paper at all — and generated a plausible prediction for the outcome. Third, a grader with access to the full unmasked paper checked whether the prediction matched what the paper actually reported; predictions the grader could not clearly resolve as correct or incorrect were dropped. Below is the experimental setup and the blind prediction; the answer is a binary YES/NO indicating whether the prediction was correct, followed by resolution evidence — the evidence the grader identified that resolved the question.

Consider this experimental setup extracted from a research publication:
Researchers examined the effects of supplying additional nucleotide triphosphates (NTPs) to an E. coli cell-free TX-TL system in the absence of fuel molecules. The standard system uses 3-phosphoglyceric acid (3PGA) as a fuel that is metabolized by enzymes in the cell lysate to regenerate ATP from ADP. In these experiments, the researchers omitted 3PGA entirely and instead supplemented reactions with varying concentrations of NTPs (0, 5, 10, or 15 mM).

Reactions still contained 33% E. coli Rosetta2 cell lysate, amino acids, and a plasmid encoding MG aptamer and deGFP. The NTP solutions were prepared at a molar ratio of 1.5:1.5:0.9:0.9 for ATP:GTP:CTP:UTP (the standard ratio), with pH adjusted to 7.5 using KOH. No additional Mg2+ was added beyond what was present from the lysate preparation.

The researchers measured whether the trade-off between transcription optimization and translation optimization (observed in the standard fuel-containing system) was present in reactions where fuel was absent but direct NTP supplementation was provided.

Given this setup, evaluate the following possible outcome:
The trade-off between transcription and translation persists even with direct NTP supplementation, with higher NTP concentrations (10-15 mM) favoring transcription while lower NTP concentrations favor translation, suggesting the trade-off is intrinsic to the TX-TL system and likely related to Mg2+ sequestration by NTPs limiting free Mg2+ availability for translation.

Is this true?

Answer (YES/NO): NO